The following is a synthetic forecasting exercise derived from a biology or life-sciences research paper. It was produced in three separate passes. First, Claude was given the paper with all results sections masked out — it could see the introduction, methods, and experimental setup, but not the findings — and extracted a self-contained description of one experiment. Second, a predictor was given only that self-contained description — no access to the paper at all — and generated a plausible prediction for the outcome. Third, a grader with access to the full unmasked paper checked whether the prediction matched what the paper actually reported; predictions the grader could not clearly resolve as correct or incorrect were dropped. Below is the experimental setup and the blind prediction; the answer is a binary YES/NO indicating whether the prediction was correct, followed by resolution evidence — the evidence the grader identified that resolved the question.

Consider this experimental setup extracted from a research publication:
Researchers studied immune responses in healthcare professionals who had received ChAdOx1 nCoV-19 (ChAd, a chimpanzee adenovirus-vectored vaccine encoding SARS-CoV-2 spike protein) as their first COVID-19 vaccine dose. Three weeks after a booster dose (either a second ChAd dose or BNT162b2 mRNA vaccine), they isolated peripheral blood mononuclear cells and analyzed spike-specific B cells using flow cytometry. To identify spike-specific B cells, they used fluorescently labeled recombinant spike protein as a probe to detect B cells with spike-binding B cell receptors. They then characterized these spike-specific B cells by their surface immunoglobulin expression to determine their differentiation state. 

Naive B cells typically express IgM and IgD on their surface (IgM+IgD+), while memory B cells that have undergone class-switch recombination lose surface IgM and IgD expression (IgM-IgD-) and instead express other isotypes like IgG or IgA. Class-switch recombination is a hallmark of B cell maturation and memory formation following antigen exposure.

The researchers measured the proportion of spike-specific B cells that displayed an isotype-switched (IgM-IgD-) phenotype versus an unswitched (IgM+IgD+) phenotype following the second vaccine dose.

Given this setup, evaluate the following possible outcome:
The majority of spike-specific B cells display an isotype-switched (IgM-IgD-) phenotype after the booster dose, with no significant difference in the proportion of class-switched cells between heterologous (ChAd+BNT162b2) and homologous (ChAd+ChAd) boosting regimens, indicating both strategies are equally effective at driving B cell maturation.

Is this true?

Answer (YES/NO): NO